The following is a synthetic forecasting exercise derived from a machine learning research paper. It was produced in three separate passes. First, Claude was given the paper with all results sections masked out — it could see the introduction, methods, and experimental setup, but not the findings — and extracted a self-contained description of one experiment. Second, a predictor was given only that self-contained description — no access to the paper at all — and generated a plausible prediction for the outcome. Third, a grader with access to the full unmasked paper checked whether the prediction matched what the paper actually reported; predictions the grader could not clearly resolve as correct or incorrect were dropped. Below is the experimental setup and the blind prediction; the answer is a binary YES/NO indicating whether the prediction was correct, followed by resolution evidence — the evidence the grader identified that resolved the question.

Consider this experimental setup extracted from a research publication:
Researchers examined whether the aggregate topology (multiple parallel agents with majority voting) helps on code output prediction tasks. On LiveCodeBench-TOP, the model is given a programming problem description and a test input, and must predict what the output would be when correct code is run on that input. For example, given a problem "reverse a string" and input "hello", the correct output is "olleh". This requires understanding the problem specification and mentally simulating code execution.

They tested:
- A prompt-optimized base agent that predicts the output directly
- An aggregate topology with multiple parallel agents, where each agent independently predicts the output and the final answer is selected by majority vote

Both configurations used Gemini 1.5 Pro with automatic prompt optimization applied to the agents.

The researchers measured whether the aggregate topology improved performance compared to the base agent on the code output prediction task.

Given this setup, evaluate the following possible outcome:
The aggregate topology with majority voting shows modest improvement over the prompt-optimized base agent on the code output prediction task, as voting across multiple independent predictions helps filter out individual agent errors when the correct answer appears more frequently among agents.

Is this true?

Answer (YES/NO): NO